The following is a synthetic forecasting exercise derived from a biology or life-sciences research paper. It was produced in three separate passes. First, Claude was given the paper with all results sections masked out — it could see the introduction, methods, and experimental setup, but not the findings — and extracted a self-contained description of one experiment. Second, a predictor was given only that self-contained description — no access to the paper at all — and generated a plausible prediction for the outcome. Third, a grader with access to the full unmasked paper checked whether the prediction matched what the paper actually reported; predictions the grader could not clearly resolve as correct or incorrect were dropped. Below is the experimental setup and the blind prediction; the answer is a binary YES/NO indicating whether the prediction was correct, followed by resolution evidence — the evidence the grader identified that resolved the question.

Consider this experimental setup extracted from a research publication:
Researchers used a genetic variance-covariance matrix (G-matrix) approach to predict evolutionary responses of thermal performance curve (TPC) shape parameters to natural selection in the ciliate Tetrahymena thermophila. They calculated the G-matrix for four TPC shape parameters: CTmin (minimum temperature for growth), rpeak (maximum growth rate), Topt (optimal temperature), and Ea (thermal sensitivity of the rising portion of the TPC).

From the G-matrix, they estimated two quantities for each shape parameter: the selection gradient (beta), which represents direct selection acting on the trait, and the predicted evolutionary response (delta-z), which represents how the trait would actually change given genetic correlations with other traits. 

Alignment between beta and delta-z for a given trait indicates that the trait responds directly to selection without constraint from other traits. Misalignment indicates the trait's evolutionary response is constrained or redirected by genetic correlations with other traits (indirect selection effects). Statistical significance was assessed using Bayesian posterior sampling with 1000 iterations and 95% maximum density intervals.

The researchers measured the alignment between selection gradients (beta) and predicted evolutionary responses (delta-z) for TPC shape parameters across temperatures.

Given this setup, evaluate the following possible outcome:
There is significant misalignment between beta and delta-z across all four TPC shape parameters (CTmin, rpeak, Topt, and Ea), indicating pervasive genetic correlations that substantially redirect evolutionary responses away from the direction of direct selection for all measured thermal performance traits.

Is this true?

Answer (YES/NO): NO